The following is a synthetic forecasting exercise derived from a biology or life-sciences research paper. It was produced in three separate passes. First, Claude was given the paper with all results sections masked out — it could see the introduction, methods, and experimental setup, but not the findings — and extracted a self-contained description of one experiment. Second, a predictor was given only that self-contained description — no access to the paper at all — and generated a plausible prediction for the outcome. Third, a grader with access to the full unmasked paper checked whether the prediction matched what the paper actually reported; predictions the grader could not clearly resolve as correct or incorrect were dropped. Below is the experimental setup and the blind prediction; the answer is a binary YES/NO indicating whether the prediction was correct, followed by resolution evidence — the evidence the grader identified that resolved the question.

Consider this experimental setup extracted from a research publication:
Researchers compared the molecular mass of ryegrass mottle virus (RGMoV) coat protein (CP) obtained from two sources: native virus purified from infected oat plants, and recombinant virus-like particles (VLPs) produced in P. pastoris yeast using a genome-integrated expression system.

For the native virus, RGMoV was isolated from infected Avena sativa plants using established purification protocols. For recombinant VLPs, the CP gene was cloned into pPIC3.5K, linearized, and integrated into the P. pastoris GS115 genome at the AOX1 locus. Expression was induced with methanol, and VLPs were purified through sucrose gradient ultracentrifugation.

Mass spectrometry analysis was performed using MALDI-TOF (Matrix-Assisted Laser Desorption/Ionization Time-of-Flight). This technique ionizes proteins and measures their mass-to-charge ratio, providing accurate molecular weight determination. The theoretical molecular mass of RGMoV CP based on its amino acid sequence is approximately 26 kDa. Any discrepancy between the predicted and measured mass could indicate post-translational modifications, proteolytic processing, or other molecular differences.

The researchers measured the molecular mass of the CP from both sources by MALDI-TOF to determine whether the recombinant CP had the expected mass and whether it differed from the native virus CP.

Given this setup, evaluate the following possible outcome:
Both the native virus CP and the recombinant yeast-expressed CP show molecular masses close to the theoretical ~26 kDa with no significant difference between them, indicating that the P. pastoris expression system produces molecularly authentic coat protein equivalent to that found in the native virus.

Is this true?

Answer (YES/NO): YES